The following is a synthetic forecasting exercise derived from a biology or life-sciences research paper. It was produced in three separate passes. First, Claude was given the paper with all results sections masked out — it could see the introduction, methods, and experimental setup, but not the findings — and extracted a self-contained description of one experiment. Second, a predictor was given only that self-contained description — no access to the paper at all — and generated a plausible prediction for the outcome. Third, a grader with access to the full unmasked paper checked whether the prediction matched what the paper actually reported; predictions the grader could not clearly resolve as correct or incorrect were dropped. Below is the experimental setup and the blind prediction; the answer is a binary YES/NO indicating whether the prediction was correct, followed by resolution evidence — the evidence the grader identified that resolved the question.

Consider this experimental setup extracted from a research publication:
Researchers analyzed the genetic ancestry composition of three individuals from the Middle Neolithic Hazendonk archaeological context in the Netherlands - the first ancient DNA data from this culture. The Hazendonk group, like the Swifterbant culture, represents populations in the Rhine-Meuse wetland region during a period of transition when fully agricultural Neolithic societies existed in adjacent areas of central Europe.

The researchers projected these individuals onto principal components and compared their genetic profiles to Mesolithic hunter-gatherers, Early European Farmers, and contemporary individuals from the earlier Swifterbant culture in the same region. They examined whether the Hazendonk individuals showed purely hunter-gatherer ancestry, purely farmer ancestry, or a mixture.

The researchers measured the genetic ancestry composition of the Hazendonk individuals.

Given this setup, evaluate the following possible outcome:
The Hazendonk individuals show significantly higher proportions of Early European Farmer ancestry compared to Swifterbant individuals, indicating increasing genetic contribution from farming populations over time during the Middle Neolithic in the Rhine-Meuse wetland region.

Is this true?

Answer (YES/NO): NO